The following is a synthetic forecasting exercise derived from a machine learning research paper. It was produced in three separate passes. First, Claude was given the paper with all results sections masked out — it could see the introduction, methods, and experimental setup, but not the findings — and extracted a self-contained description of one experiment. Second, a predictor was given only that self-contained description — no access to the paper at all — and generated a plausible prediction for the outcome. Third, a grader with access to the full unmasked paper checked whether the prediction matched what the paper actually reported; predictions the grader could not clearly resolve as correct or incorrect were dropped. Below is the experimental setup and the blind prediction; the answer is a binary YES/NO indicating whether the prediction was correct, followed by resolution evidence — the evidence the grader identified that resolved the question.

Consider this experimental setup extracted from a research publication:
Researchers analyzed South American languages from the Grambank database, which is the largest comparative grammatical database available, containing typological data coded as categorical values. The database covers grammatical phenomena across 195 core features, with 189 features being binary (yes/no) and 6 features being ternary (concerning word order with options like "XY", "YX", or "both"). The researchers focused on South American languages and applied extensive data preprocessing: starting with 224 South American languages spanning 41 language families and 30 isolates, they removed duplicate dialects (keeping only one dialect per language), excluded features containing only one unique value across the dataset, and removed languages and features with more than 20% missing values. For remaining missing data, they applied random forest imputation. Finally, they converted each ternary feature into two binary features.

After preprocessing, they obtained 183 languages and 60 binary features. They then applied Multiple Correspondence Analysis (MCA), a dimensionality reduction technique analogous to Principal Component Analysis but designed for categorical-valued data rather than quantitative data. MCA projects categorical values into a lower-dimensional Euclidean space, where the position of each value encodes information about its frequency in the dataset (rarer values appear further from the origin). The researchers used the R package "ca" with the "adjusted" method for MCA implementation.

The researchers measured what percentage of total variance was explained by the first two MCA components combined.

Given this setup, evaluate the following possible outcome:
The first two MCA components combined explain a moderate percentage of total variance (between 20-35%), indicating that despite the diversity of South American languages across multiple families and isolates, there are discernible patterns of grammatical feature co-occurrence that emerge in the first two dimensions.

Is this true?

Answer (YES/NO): NO